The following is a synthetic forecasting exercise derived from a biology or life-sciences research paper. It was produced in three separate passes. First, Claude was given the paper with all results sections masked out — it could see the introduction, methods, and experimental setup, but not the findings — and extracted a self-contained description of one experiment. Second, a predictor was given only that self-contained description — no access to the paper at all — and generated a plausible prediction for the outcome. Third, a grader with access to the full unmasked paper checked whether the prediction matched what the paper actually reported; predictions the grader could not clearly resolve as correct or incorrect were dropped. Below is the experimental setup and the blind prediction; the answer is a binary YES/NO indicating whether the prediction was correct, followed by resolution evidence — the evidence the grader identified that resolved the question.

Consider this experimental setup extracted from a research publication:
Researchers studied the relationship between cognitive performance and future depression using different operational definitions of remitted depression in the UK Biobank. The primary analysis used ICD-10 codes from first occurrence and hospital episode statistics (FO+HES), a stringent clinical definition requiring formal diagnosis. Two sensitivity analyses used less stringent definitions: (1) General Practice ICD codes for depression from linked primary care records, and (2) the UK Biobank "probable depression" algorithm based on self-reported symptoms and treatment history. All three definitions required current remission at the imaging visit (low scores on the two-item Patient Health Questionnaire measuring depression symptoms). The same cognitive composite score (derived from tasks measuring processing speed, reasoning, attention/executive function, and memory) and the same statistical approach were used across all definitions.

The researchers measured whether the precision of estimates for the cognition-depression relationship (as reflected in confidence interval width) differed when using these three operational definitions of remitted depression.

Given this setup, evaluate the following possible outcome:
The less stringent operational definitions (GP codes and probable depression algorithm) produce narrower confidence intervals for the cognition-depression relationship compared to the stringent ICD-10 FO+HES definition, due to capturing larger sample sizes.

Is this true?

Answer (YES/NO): NO